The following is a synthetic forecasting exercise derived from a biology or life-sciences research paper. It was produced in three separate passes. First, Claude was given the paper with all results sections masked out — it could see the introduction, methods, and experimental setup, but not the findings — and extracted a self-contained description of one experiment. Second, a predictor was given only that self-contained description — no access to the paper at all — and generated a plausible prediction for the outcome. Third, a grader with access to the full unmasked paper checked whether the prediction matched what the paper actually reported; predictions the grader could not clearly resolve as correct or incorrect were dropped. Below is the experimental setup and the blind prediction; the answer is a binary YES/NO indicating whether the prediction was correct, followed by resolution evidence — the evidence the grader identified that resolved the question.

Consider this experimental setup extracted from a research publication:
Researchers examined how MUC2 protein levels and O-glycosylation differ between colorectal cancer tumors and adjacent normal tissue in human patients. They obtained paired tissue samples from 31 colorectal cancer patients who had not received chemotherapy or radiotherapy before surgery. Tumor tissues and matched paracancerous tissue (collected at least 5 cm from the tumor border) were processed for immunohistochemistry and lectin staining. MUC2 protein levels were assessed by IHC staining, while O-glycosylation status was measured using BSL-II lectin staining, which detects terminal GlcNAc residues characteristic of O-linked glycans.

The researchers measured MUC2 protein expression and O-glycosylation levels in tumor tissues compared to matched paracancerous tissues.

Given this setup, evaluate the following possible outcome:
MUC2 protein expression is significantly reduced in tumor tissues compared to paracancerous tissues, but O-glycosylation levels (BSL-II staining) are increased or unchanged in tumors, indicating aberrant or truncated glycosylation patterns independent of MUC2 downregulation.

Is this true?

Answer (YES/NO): NO